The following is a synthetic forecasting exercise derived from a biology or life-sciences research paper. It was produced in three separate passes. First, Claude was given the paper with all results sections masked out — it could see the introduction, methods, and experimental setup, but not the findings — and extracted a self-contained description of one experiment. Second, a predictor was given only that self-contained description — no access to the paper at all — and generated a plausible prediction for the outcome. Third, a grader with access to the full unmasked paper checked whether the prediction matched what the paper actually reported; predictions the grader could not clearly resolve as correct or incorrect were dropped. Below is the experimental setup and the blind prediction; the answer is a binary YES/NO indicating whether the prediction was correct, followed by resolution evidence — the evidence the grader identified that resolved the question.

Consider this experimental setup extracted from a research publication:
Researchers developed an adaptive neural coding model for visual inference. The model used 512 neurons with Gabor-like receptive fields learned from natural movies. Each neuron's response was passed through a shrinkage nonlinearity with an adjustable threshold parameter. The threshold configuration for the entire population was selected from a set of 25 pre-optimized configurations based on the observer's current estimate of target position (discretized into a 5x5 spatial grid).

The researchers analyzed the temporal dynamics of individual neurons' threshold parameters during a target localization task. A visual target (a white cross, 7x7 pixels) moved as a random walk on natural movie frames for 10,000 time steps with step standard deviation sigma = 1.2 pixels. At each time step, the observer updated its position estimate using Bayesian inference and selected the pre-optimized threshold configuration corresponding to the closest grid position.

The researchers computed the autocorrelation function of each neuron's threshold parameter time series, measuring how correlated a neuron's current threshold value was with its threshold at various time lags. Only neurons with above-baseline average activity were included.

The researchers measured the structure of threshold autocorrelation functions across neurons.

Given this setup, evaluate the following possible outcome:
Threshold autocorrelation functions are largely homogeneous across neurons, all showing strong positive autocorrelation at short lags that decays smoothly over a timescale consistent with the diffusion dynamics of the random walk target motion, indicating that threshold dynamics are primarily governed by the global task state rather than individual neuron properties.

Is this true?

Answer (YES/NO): NO